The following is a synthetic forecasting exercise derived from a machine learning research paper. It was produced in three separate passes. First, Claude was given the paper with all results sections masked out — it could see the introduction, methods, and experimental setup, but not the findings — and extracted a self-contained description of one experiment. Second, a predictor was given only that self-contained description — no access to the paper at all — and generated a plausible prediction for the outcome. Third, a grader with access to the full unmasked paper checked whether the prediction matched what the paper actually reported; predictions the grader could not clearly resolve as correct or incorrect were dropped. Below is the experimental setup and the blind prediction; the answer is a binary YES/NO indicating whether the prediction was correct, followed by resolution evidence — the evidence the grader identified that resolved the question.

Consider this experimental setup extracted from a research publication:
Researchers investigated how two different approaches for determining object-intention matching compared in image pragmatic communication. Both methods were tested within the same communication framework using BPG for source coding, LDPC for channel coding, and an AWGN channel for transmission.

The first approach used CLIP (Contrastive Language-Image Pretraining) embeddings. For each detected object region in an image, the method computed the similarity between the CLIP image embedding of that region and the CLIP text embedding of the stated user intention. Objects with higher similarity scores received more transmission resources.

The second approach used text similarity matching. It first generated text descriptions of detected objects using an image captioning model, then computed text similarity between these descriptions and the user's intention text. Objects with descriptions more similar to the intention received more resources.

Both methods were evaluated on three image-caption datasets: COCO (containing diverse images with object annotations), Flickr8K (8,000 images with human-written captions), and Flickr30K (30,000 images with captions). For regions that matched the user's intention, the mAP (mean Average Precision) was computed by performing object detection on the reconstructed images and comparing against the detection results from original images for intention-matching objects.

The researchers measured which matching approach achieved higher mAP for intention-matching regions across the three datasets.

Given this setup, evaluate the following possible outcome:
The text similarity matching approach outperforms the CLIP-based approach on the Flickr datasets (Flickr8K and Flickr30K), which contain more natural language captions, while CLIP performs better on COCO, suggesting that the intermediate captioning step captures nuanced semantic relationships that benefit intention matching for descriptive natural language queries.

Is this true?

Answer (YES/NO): NO